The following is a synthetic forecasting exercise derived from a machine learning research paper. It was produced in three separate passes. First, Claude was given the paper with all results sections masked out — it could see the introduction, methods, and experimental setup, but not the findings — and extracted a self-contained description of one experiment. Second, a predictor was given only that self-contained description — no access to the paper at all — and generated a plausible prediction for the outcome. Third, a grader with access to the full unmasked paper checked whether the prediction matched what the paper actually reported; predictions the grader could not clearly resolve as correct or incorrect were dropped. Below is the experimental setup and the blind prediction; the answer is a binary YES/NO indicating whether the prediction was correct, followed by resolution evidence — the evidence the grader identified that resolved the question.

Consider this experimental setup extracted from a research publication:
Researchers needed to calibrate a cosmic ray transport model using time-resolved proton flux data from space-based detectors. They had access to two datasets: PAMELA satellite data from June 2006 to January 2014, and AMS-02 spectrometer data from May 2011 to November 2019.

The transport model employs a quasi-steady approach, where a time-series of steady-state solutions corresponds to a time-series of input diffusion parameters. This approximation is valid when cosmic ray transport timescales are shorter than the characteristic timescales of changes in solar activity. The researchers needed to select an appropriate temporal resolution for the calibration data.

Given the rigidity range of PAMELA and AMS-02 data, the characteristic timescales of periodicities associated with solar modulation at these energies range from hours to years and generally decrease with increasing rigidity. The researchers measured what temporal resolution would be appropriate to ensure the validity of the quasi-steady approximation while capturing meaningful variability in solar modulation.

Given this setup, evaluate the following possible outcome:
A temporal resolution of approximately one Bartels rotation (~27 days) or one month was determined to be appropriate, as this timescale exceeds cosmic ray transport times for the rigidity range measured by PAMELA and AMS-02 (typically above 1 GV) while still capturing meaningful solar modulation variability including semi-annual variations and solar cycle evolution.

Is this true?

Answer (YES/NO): YES